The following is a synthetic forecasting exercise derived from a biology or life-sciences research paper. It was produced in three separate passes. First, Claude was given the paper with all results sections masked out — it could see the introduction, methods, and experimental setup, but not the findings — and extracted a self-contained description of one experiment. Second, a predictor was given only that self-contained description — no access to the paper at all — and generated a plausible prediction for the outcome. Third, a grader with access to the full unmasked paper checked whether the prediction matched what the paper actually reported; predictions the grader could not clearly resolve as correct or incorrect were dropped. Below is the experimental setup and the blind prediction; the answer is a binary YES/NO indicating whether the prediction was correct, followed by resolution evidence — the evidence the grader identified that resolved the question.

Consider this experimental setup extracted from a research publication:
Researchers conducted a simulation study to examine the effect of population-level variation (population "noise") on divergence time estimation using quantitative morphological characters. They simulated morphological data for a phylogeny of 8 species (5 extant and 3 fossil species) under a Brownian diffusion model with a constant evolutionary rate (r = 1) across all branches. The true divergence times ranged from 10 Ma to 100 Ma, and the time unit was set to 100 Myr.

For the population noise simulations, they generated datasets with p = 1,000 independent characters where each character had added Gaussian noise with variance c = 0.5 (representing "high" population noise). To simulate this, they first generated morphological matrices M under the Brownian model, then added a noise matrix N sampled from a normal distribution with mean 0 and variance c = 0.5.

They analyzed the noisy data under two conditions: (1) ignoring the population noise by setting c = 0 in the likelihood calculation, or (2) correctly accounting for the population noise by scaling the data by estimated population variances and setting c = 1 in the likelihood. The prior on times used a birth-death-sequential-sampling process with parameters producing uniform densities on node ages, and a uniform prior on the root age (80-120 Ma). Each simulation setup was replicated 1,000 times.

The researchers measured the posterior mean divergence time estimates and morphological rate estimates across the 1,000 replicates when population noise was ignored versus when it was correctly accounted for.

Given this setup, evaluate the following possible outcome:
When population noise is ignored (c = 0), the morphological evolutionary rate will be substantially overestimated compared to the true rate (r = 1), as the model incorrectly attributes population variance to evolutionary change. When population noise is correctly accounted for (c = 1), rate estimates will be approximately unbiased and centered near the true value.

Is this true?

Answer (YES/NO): YES